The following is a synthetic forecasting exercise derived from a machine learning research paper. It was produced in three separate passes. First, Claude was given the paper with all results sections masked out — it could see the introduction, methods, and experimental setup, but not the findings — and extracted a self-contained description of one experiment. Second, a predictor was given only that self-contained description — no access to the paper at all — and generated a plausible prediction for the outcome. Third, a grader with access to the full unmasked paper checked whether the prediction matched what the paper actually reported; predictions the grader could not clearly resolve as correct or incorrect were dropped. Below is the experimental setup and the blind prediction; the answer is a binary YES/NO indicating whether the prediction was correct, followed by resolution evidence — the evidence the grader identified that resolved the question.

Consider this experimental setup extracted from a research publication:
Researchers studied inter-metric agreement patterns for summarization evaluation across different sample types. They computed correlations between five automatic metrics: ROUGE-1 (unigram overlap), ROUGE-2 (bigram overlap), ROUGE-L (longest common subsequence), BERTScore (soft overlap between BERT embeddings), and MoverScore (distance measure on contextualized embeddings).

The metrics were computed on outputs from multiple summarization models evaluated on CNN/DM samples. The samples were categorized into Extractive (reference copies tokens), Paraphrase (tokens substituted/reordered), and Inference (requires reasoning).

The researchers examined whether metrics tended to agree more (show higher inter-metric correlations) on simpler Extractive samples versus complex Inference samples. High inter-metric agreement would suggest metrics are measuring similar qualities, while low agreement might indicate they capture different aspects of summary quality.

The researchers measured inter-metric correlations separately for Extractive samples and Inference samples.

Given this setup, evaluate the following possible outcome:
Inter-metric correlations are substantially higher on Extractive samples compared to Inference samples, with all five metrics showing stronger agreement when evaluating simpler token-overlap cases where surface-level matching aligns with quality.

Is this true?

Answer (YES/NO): YES